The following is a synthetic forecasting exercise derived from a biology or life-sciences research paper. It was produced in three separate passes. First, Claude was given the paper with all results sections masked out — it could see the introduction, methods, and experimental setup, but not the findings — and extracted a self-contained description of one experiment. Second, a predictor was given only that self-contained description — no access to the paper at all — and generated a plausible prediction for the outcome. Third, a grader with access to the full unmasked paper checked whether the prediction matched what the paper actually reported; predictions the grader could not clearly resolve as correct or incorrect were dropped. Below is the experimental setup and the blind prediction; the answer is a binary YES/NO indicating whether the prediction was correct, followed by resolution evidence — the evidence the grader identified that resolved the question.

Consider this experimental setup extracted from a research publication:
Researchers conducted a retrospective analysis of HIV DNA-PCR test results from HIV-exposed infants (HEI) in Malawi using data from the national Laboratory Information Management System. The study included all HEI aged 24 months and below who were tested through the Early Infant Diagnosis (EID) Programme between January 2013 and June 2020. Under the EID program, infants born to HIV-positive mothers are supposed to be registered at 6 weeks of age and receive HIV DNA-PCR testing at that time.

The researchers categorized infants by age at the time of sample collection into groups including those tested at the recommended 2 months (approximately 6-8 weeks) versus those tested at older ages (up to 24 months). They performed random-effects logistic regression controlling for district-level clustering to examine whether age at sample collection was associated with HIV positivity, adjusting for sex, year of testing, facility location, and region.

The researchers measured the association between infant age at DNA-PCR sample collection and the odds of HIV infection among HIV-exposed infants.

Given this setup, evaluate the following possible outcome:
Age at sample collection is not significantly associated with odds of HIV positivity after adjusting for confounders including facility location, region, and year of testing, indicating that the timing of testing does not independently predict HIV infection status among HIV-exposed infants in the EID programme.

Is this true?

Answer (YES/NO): NO